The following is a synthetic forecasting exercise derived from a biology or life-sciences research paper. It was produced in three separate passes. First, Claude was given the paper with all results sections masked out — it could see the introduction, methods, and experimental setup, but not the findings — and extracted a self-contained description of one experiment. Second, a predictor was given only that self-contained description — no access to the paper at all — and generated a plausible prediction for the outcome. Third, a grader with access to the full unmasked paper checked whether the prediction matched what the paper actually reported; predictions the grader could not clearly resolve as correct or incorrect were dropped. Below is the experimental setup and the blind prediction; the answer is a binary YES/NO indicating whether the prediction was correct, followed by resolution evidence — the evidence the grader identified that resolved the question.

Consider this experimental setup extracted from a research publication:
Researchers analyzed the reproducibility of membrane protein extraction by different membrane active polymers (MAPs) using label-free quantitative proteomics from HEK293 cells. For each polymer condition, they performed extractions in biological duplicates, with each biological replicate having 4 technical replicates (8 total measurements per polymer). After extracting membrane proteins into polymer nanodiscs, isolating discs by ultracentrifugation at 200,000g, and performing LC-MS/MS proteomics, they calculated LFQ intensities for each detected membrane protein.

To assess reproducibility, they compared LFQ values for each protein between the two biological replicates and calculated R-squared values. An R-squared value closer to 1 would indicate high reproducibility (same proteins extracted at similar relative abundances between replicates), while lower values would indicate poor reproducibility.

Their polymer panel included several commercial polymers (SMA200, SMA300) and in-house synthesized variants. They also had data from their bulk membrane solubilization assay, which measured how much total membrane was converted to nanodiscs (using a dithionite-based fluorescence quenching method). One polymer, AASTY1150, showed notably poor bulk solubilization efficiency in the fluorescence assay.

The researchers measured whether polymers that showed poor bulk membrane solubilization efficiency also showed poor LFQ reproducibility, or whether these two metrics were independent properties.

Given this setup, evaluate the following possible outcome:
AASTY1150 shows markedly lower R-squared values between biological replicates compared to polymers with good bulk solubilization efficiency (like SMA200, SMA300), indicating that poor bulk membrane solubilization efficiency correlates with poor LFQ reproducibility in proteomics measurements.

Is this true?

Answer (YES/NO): YES